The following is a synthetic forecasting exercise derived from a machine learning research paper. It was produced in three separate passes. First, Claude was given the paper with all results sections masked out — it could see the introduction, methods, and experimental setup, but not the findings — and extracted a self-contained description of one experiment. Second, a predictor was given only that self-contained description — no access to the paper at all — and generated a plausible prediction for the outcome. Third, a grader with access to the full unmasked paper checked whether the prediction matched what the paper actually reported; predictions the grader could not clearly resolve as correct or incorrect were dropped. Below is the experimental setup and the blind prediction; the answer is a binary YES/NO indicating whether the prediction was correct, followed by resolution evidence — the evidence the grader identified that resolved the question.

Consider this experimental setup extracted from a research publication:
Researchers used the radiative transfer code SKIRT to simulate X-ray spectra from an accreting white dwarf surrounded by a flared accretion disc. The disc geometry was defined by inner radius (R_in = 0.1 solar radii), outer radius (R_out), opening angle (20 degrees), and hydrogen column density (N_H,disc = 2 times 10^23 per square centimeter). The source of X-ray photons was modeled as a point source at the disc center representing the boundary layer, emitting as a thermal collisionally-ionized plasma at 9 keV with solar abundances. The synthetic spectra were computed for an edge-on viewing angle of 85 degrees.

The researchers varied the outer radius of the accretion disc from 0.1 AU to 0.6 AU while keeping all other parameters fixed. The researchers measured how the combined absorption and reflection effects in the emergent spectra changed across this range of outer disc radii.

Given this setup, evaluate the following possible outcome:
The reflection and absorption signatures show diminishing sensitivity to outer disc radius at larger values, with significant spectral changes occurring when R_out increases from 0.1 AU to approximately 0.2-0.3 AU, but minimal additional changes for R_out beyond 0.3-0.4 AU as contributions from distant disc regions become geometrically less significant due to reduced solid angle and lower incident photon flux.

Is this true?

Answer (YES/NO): YES